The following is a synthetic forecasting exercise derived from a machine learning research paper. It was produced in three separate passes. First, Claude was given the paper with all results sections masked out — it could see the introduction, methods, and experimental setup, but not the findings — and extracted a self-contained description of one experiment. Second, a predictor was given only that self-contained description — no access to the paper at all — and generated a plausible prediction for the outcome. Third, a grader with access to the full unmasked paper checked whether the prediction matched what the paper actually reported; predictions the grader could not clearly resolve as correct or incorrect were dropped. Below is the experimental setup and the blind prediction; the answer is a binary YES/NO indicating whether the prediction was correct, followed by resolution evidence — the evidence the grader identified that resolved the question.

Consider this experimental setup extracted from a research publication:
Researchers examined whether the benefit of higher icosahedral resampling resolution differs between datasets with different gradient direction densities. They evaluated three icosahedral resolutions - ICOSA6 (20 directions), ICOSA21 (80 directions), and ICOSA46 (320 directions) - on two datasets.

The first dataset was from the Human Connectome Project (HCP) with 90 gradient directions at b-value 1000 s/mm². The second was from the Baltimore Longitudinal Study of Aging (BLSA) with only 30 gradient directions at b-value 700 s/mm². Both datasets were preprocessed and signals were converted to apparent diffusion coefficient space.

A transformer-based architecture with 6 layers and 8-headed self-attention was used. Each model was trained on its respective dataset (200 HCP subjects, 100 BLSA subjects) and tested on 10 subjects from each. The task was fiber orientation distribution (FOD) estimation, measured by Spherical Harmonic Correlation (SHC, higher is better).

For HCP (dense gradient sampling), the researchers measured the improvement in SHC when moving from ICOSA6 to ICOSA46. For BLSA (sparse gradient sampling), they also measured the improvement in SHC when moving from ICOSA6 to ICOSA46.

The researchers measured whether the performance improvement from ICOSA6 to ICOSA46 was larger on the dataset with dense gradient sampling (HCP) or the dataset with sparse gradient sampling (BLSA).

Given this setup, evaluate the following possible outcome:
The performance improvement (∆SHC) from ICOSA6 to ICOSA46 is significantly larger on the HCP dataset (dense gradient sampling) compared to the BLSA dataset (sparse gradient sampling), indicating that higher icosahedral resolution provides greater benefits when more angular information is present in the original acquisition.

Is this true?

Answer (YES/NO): YES